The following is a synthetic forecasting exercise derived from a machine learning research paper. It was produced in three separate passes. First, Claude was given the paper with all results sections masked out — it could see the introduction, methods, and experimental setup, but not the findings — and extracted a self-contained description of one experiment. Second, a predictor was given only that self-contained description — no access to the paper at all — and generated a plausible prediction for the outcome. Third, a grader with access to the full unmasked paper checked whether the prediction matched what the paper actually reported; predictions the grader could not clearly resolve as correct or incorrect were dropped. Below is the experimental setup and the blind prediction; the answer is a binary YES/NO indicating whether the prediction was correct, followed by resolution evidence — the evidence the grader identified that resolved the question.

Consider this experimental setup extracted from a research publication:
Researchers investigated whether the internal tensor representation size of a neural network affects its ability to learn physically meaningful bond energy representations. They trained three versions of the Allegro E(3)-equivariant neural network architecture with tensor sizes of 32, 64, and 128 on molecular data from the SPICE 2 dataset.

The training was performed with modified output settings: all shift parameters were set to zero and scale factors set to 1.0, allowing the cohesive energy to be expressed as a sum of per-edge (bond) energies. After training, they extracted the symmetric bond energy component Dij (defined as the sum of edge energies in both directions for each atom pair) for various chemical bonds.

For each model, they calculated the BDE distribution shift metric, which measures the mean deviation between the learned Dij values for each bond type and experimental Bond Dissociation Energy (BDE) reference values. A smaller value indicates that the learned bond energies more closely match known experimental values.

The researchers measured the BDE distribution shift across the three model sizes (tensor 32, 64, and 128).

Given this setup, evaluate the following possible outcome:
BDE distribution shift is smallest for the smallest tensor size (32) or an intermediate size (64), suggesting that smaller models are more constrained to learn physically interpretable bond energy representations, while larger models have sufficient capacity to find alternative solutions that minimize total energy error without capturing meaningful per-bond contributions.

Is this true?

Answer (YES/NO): NO